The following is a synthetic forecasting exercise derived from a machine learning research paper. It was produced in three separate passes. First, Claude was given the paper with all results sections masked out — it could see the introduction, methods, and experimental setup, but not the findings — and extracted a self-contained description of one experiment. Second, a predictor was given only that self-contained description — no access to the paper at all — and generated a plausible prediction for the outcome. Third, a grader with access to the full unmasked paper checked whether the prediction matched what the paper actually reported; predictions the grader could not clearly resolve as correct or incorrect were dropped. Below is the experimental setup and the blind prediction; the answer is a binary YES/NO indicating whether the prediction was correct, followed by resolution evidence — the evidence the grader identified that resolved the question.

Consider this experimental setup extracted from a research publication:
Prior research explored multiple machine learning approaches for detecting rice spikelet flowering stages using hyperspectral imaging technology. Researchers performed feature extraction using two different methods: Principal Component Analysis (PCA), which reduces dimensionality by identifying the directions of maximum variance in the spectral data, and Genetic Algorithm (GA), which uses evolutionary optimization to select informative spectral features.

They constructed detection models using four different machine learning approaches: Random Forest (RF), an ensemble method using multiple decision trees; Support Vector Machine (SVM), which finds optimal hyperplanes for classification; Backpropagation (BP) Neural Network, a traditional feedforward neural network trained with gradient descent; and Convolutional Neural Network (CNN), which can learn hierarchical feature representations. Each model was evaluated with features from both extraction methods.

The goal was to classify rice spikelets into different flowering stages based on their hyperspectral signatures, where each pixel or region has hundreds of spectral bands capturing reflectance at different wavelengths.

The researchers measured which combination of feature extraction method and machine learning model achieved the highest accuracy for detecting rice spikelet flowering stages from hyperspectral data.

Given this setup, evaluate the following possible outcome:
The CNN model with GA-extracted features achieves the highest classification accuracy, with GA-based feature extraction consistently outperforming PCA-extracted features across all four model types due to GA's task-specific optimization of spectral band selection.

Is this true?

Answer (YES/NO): NO